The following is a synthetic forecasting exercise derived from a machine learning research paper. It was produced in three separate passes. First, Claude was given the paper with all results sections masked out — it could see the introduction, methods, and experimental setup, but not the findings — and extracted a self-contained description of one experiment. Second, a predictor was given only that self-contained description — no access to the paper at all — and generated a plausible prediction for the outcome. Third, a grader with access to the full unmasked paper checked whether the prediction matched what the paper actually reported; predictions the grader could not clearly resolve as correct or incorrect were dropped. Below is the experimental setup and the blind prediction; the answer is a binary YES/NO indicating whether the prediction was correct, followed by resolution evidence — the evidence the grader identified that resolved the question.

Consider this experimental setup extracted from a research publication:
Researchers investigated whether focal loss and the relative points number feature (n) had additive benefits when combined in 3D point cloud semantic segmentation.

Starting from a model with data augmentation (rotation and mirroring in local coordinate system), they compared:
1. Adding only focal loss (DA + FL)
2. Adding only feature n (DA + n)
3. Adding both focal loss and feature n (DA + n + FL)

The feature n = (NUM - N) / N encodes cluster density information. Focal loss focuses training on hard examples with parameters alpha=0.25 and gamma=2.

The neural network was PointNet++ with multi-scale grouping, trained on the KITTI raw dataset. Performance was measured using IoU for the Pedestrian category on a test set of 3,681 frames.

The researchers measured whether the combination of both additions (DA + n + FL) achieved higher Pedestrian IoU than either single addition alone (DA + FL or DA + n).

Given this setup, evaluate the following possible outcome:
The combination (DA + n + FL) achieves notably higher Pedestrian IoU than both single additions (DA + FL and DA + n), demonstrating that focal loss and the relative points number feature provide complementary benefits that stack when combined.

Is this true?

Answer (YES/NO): NO